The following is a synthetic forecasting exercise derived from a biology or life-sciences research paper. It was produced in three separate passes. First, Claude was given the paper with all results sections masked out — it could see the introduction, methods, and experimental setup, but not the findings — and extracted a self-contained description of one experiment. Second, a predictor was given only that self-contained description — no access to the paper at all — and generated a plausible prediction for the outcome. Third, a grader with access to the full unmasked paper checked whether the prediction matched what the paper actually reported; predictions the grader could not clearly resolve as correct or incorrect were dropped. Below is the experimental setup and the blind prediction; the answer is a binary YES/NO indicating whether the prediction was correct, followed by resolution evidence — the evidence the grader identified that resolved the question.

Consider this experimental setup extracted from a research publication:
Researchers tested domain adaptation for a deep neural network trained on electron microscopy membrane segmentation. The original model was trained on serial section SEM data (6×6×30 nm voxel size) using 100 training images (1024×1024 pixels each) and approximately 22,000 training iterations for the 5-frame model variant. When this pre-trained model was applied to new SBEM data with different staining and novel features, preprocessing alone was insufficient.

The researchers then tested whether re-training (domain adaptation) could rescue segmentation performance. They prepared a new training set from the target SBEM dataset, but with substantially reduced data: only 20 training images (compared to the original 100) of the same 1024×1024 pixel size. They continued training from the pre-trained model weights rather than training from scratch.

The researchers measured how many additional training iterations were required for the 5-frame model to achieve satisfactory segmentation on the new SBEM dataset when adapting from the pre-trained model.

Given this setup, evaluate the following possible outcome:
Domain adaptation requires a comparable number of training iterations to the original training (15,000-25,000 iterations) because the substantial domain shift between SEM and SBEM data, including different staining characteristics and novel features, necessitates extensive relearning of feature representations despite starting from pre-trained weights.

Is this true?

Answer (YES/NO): NO